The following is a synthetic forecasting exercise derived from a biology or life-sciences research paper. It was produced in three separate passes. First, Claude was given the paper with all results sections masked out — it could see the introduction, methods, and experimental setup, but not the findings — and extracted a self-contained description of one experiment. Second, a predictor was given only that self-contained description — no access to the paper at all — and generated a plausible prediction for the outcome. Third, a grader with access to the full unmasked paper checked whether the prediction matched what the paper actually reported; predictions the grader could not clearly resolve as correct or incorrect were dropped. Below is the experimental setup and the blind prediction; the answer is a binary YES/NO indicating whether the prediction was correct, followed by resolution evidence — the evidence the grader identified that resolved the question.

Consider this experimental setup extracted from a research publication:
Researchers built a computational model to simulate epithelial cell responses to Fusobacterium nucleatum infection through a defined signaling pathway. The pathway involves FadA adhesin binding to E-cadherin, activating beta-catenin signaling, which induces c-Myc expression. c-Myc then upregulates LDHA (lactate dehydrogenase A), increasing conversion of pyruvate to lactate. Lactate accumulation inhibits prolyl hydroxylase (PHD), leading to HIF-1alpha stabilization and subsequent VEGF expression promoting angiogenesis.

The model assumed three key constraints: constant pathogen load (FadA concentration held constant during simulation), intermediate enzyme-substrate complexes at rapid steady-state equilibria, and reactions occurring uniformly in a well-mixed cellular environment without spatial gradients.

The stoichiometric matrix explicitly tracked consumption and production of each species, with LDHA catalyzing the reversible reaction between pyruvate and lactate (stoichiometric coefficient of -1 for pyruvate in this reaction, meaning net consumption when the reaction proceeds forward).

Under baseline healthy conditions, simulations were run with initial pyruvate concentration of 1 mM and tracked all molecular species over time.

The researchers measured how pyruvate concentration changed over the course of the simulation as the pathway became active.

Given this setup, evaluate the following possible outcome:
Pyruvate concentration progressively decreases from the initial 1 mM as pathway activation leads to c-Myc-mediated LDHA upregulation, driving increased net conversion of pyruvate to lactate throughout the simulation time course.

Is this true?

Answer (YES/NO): NO